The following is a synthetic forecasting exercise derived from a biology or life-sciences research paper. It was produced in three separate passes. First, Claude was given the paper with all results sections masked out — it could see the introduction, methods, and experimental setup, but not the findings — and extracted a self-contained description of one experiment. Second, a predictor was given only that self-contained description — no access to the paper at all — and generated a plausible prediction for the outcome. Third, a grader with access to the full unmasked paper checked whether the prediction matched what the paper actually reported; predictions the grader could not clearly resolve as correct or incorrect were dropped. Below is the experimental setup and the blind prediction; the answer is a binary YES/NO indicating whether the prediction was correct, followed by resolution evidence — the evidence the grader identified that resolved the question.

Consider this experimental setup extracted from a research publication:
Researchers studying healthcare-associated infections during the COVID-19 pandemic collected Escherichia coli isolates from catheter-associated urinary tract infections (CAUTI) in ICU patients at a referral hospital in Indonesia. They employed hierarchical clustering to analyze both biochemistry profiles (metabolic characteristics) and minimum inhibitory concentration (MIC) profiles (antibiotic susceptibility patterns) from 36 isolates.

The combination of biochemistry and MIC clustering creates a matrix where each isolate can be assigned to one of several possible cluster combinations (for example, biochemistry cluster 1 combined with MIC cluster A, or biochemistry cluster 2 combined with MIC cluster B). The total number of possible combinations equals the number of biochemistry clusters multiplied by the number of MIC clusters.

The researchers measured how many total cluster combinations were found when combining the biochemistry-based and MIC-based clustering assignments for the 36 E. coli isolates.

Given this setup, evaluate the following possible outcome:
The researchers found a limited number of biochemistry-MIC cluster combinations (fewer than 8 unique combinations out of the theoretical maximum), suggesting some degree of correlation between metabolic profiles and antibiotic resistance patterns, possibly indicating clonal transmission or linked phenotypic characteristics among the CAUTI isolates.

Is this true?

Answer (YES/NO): NO